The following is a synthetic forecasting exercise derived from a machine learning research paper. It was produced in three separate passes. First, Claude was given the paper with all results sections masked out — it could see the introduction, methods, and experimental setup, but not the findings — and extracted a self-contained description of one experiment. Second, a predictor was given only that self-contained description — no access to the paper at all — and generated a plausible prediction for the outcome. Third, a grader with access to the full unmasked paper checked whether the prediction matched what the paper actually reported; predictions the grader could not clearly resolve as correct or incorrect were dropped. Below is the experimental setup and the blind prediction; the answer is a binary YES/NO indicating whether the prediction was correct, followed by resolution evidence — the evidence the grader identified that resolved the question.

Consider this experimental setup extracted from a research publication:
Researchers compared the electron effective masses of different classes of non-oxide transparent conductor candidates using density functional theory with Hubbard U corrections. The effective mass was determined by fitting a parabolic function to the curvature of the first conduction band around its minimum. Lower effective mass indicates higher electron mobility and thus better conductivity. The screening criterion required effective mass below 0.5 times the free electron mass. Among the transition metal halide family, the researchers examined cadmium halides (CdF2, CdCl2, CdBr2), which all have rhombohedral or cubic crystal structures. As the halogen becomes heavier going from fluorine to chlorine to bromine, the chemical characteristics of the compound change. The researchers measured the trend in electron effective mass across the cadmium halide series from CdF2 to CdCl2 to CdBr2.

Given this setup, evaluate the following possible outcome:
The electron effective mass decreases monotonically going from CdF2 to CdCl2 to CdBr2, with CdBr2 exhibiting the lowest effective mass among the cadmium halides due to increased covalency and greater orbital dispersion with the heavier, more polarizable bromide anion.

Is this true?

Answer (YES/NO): YES